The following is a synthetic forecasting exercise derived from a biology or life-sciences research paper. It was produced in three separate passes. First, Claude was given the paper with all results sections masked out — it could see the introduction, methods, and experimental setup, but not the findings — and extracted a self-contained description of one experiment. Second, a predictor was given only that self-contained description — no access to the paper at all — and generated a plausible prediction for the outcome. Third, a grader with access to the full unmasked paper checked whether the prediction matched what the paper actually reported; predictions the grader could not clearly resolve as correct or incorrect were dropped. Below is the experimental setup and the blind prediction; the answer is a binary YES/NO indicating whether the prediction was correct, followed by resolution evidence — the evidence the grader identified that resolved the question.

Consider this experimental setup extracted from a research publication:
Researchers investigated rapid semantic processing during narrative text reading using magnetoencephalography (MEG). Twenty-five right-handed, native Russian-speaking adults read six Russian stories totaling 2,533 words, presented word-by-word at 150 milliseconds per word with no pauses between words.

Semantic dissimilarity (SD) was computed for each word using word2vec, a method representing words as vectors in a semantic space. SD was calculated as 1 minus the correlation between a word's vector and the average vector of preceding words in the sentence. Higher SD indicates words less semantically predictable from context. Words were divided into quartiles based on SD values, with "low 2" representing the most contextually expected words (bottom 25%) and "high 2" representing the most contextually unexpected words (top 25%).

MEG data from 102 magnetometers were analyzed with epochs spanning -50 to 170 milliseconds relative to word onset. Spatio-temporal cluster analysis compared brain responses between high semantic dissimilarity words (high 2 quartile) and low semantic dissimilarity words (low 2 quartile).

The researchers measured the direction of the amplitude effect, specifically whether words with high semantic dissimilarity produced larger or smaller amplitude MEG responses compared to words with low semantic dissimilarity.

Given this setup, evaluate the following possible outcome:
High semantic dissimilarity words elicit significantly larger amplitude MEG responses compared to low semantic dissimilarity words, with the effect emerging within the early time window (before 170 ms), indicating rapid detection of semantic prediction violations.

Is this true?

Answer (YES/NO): YES